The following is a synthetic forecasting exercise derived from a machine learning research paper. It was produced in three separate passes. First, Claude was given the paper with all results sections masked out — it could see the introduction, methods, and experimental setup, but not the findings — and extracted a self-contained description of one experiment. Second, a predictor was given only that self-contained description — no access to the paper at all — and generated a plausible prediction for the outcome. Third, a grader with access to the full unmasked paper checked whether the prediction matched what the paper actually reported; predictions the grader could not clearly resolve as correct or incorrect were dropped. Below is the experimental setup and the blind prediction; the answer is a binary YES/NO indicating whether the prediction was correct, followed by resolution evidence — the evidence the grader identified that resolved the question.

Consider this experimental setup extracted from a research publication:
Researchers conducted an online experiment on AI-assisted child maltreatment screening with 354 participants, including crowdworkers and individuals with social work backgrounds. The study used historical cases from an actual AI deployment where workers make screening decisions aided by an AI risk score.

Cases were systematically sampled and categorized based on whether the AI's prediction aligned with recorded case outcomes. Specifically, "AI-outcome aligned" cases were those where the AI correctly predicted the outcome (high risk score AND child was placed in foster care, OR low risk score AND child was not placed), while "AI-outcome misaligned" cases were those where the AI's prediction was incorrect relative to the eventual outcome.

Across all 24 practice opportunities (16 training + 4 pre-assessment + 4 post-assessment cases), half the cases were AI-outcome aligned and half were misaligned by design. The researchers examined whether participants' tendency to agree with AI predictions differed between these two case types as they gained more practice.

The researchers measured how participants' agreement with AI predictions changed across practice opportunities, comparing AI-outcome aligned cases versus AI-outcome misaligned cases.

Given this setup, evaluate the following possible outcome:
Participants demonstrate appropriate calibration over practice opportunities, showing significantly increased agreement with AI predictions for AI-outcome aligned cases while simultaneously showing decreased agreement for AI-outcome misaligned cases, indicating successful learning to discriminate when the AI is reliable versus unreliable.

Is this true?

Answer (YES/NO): NO